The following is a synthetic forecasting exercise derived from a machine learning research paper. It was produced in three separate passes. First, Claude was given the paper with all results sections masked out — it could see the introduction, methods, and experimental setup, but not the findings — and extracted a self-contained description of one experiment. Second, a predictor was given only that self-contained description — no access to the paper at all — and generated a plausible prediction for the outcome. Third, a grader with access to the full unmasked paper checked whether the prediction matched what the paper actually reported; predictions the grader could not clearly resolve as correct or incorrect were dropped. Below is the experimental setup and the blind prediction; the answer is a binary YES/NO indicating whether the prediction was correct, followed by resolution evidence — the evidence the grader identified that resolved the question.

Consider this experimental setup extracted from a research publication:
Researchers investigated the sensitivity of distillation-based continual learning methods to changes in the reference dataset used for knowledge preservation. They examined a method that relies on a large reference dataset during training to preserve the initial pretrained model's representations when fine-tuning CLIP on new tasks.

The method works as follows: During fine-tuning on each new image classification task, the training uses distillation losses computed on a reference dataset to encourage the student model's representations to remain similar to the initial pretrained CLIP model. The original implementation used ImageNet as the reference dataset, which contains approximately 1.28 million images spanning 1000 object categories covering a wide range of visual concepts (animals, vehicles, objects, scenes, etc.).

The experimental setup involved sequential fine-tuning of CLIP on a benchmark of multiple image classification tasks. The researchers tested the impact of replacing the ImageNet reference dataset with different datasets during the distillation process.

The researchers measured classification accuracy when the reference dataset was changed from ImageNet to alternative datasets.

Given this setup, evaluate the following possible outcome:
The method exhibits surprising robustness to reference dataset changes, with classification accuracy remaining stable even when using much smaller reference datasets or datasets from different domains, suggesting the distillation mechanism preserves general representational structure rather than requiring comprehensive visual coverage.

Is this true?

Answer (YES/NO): NO